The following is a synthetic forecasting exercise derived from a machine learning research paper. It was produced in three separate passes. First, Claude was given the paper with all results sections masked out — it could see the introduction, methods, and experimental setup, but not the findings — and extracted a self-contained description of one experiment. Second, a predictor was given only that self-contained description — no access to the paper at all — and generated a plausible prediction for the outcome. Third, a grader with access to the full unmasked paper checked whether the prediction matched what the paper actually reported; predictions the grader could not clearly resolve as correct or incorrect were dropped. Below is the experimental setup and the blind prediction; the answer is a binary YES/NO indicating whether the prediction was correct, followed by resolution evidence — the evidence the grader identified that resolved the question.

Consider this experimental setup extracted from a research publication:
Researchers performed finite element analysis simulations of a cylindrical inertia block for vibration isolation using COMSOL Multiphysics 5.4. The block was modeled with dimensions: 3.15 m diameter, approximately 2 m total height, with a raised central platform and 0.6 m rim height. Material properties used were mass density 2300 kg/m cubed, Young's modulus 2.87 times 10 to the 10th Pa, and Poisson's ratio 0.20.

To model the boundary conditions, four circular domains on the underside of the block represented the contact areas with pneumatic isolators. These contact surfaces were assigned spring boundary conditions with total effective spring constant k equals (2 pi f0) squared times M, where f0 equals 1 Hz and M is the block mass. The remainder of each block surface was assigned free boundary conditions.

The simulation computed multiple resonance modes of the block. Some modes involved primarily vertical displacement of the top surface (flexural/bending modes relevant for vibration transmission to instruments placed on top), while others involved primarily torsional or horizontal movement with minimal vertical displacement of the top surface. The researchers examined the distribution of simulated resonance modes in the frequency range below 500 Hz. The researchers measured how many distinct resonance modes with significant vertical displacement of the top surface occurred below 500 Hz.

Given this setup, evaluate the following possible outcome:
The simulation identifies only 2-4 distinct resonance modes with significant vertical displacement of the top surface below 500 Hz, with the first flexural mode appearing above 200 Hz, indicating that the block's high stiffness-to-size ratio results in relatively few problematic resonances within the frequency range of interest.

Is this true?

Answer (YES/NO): YES